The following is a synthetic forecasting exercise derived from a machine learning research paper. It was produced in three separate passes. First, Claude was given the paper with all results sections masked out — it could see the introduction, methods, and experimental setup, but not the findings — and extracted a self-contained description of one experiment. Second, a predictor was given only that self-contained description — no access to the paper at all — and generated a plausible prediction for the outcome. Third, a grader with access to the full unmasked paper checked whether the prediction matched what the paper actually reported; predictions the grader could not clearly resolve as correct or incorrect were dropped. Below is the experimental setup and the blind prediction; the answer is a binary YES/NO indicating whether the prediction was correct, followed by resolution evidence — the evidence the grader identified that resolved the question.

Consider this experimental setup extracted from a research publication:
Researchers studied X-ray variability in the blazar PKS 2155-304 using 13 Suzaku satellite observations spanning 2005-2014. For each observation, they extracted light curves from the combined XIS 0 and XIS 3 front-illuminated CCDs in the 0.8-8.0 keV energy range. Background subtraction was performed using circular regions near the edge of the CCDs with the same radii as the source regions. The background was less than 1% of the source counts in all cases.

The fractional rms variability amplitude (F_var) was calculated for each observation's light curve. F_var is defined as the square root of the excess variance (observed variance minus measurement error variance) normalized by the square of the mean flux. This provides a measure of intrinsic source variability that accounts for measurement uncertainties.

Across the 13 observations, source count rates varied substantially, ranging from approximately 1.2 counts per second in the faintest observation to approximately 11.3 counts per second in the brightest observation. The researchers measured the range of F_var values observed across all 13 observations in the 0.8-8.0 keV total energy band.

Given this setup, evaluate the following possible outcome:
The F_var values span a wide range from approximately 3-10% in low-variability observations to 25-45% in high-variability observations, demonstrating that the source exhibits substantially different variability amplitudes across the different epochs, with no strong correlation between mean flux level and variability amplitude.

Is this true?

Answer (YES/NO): NO